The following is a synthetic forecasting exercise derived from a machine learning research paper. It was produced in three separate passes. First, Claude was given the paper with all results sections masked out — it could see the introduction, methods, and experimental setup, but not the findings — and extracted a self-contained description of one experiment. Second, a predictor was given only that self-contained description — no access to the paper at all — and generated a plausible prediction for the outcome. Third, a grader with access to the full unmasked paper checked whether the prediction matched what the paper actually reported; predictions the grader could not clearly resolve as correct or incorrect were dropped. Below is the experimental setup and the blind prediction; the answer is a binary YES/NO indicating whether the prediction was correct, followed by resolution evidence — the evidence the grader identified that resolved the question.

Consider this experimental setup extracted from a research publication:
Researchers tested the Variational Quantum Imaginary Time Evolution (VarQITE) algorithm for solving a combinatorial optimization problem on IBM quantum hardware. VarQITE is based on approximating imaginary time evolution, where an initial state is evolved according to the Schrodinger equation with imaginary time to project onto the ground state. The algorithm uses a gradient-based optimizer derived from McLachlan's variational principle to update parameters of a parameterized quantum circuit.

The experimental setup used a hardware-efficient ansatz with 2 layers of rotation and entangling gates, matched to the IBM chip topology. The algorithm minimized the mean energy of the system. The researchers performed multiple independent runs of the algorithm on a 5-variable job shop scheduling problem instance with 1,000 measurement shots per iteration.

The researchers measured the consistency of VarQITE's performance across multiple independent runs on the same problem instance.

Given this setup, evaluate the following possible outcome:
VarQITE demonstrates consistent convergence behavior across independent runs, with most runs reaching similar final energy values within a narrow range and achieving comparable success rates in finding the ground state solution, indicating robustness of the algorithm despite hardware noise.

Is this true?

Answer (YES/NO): NO